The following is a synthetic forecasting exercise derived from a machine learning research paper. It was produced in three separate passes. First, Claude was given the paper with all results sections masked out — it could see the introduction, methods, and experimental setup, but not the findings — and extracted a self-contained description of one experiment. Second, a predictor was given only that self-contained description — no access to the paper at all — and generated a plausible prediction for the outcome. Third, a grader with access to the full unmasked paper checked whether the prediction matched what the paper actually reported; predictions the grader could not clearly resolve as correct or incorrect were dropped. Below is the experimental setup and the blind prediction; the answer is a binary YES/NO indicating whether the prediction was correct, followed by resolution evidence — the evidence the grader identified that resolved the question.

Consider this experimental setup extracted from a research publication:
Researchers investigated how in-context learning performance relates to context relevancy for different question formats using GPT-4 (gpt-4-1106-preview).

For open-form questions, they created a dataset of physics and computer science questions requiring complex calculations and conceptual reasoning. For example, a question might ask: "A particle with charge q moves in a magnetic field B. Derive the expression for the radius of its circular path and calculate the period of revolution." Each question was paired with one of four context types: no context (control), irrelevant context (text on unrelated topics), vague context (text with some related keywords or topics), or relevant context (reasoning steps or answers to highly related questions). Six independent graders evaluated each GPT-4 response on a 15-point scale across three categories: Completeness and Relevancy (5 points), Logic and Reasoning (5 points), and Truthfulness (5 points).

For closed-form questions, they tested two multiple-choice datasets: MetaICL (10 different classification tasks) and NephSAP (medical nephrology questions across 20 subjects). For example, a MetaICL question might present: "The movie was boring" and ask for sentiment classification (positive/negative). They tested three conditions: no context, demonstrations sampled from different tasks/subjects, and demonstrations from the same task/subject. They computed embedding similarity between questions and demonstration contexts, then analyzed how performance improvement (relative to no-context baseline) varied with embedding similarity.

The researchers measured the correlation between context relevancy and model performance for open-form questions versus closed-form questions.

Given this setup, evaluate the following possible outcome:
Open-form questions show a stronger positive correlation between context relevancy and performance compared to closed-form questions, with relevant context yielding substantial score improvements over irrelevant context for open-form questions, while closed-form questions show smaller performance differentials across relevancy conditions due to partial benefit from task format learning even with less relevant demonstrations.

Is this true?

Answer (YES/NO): NO